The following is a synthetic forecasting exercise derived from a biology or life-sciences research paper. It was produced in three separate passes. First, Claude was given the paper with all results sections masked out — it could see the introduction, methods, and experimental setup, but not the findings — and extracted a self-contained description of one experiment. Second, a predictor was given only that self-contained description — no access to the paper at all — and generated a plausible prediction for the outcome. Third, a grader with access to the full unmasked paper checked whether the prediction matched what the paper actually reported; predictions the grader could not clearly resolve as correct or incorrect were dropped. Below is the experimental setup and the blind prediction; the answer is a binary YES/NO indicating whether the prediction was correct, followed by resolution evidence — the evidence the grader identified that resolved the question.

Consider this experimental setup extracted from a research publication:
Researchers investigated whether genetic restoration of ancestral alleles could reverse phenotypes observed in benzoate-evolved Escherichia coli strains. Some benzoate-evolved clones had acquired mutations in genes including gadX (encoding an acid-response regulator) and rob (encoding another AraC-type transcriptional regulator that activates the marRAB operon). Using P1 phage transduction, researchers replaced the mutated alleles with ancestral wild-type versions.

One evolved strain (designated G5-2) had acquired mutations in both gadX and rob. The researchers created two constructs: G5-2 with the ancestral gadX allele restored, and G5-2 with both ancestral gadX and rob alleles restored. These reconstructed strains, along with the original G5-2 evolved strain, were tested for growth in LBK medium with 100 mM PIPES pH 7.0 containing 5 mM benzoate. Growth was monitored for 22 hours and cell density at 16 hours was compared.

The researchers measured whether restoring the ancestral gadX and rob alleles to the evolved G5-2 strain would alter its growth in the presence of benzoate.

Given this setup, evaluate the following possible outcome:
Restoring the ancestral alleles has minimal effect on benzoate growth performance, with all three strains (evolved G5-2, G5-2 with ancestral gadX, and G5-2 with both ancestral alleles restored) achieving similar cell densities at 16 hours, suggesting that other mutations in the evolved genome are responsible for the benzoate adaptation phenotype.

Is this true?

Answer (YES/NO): YES